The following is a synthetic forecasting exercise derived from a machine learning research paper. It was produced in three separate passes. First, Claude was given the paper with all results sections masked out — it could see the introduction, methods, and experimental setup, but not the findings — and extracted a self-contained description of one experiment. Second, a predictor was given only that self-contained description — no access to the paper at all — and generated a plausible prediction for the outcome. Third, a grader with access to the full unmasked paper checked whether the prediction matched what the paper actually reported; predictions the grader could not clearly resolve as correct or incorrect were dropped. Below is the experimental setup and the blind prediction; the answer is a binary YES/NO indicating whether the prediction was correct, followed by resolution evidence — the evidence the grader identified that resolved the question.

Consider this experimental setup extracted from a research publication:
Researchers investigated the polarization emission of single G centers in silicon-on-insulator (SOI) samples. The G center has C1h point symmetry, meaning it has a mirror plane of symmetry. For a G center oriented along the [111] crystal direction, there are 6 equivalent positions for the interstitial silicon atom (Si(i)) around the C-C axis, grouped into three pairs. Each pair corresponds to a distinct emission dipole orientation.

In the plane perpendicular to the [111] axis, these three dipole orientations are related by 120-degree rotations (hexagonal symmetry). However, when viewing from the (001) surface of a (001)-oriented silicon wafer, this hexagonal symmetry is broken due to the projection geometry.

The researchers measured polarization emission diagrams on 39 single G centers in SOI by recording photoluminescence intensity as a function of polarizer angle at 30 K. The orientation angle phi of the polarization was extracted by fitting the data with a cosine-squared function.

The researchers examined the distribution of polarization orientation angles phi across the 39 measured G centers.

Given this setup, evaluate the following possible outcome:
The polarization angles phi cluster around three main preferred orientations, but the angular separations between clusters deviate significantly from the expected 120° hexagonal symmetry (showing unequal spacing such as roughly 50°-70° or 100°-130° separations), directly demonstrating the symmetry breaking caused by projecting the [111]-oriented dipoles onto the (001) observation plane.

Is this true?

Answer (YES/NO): NO